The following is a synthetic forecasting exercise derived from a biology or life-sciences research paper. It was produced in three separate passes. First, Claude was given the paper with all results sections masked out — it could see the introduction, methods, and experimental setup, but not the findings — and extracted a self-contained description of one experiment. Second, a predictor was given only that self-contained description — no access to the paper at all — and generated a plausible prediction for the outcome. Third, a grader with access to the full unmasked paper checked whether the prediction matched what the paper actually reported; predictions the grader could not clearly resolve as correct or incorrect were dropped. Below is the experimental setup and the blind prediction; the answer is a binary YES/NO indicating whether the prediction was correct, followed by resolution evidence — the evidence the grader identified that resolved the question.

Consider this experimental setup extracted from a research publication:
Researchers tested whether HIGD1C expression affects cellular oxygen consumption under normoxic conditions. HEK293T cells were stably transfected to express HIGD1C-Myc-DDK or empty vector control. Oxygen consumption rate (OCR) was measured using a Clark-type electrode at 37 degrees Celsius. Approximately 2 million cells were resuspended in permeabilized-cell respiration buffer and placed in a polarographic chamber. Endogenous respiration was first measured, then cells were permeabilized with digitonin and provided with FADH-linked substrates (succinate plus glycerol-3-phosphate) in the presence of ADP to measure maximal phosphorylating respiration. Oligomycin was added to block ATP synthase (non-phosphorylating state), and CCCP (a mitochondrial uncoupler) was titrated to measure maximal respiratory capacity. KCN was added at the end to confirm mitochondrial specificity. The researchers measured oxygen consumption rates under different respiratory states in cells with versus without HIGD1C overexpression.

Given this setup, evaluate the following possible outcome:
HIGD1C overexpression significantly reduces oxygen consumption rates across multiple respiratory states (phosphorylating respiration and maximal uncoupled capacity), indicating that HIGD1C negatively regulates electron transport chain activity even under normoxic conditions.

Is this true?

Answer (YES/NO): YES